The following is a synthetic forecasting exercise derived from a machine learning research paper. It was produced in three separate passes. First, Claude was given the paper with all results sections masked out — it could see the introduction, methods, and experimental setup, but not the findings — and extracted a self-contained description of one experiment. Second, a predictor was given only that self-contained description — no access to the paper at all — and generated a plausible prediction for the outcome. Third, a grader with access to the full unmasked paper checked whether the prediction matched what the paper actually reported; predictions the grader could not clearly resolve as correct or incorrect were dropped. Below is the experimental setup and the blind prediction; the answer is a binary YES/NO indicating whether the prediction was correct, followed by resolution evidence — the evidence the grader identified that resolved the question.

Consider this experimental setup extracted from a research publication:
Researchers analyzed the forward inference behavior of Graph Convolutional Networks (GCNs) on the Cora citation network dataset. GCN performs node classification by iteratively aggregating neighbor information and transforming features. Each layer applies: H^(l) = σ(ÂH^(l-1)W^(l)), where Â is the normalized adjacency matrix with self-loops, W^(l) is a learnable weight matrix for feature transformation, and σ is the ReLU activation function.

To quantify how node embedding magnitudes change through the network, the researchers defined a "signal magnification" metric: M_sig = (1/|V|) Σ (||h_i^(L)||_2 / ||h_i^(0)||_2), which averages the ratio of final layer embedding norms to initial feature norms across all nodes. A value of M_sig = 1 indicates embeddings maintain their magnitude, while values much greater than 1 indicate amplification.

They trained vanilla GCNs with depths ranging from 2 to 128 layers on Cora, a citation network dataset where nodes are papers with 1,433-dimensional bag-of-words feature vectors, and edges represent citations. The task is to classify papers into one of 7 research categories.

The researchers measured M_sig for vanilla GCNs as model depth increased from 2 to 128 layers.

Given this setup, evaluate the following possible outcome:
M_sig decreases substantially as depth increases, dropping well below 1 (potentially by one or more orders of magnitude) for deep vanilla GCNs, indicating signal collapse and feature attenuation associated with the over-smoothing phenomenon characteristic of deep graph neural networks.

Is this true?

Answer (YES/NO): NO